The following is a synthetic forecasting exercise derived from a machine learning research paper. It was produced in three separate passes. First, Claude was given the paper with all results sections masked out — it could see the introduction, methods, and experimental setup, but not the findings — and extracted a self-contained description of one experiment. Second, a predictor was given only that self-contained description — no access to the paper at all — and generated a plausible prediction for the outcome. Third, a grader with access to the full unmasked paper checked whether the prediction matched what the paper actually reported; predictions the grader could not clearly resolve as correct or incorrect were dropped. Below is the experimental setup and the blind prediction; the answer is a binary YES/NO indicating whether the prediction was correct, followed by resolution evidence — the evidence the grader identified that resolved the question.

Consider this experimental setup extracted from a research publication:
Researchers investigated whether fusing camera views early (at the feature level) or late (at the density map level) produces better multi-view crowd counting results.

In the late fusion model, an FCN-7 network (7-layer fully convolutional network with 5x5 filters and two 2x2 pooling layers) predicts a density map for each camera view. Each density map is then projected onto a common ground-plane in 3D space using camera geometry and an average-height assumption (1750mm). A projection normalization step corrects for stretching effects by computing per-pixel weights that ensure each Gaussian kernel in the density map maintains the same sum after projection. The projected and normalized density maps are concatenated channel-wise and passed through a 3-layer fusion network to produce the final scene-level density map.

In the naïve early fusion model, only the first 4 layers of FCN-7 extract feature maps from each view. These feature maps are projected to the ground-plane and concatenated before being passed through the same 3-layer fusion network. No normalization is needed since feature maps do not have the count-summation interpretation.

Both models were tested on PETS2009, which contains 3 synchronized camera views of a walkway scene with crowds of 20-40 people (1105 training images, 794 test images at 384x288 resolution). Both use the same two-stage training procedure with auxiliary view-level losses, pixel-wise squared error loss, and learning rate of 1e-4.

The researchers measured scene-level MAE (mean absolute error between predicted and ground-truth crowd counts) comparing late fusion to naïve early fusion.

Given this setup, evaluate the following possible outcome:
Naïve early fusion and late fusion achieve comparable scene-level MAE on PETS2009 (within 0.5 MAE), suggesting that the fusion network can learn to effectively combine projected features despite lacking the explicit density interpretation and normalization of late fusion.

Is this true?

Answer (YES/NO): NO